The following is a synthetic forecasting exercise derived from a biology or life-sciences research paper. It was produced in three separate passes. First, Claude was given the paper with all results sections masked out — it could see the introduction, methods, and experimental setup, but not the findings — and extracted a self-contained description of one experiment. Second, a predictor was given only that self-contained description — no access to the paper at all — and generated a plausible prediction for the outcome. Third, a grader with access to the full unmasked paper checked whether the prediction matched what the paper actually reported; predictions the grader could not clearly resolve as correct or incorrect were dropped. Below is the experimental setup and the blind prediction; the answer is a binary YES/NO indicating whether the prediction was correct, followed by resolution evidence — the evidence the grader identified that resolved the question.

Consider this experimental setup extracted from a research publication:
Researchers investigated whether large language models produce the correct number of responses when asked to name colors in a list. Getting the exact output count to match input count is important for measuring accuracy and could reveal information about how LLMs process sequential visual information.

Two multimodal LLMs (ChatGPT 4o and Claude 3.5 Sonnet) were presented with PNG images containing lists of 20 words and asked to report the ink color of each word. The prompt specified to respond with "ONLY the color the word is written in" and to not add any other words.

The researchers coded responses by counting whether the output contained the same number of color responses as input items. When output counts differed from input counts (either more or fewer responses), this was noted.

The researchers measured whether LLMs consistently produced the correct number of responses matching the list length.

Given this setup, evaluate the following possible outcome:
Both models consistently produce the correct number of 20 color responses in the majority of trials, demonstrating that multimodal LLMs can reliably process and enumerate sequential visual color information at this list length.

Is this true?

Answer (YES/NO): NO